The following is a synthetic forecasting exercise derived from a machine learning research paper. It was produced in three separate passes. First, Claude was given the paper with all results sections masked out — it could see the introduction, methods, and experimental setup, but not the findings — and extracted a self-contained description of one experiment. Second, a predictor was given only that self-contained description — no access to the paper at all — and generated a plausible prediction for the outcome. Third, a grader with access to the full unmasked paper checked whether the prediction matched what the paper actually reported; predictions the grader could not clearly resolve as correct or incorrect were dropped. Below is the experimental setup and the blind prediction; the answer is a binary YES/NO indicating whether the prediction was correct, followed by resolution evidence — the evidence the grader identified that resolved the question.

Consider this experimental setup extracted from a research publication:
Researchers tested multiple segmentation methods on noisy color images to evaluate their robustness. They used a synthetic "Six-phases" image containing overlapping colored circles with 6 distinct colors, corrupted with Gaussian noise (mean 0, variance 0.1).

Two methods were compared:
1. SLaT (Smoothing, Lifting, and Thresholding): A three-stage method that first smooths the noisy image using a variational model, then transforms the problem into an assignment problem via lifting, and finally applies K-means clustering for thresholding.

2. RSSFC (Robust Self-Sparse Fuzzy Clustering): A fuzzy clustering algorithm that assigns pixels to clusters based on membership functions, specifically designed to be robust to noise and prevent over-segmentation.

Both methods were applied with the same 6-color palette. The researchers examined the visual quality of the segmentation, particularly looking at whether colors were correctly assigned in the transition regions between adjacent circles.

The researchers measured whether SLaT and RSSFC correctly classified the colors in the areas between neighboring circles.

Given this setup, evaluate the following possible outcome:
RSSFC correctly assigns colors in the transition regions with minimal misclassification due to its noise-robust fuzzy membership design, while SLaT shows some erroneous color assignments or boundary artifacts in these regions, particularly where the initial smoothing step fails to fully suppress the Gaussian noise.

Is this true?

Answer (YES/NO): NO